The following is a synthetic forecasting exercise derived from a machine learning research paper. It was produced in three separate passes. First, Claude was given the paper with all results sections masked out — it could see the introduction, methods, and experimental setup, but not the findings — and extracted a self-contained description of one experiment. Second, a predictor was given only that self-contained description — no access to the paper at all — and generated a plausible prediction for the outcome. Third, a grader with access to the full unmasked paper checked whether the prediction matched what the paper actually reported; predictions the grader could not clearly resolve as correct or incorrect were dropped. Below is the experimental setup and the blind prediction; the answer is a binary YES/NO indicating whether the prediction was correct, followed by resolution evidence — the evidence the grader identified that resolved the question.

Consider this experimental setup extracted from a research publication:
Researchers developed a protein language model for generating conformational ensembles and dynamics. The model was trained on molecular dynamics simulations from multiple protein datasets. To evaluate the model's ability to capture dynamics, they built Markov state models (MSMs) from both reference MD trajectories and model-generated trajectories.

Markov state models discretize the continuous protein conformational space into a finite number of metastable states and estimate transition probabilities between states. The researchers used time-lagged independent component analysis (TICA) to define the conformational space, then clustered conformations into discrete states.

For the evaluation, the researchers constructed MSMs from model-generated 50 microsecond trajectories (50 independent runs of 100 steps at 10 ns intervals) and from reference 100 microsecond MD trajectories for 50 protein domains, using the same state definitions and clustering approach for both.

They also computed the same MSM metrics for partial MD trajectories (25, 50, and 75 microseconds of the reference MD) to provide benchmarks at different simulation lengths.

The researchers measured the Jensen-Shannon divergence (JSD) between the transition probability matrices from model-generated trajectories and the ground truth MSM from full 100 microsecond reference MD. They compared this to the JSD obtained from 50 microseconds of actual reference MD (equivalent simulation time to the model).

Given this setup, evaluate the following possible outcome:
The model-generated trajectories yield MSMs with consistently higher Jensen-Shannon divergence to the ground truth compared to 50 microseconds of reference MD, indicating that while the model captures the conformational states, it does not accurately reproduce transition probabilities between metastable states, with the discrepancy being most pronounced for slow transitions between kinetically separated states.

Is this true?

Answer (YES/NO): NO